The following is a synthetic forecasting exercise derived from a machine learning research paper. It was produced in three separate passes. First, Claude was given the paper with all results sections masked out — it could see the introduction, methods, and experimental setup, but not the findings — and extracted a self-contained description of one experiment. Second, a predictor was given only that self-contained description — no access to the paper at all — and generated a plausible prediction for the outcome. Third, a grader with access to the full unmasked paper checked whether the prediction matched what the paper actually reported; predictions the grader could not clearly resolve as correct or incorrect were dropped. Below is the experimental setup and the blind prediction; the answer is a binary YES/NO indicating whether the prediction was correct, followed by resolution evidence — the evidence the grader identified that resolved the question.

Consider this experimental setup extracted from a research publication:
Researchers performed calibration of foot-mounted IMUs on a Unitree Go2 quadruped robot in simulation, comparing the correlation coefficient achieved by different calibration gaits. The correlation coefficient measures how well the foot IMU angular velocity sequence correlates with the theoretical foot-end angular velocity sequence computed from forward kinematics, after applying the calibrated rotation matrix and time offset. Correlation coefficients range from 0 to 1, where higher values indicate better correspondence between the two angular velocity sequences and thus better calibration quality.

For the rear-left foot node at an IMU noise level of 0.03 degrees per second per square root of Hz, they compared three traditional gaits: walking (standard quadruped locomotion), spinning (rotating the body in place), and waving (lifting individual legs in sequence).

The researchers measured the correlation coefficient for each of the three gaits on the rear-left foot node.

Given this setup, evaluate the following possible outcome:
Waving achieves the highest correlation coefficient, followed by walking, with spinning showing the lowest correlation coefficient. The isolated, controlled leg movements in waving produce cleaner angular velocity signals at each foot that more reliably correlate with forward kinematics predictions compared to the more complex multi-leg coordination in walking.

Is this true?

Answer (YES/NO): NO